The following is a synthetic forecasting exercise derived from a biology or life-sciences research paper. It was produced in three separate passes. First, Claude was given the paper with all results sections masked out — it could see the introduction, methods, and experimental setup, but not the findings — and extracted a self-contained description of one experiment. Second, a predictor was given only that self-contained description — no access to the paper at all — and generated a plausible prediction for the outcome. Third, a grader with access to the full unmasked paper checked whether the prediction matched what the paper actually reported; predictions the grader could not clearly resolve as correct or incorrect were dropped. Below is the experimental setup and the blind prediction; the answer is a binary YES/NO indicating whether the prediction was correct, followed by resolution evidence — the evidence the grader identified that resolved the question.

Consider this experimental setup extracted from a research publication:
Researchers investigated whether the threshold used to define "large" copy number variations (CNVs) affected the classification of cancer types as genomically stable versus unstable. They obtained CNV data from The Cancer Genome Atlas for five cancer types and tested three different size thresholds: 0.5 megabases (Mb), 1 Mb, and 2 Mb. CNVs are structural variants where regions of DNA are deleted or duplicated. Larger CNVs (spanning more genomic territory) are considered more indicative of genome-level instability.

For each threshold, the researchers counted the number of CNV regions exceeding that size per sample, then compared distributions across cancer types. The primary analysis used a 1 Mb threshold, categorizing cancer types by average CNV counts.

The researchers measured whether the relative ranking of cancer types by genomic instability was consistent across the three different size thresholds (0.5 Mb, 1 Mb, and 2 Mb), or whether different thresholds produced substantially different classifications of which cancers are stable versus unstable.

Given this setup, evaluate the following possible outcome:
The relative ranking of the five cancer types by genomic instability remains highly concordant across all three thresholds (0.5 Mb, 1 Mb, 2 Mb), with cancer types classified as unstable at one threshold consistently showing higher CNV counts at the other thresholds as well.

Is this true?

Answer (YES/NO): YES